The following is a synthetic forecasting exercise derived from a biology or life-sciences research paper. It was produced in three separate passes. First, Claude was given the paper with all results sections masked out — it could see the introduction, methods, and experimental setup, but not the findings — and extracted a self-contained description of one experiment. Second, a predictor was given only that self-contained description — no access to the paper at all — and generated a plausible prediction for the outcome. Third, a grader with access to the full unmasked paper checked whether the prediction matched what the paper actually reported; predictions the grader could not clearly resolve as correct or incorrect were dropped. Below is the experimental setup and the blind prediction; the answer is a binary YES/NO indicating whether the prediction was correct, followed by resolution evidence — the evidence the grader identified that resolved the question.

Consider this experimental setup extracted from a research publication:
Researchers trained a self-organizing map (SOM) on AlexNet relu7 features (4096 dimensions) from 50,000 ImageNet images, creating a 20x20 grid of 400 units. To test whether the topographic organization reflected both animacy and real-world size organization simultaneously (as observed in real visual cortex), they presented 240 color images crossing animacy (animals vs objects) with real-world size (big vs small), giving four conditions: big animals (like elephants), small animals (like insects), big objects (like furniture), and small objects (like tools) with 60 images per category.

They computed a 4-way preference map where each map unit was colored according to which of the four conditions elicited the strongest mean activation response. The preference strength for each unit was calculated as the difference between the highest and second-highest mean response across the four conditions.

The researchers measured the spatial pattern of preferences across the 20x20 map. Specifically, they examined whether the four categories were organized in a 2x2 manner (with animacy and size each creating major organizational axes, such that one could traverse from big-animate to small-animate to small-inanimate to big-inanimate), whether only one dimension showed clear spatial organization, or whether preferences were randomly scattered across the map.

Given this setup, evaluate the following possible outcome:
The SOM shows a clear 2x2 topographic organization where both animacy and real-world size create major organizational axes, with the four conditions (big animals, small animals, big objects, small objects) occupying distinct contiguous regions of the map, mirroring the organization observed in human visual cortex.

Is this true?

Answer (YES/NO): NO